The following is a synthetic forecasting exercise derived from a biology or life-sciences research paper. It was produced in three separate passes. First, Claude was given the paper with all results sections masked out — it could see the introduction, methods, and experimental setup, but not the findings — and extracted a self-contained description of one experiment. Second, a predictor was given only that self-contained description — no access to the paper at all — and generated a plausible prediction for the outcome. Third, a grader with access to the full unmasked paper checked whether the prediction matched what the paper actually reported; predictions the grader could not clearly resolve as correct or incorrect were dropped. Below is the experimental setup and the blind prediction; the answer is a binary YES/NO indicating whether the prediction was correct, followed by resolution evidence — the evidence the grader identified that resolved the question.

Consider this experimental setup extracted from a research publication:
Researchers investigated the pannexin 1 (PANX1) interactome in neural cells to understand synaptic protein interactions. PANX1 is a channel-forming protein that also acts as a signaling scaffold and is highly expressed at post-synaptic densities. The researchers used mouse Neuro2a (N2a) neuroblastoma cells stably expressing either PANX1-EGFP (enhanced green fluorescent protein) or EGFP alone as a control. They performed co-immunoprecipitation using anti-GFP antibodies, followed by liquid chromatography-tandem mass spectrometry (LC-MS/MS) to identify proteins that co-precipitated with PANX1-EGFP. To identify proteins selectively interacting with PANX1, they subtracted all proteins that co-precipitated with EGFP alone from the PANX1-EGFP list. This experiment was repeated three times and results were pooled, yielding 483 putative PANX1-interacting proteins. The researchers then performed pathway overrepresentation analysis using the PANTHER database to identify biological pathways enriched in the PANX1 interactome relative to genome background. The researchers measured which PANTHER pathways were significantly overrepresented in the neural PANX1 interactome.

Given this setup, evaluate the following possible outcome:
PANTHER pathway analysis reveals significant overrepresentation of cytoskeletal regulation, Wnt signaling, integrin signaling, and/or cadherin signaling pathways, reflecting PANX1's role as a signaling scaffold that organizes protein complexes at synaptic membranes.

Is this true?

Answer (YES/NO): YES